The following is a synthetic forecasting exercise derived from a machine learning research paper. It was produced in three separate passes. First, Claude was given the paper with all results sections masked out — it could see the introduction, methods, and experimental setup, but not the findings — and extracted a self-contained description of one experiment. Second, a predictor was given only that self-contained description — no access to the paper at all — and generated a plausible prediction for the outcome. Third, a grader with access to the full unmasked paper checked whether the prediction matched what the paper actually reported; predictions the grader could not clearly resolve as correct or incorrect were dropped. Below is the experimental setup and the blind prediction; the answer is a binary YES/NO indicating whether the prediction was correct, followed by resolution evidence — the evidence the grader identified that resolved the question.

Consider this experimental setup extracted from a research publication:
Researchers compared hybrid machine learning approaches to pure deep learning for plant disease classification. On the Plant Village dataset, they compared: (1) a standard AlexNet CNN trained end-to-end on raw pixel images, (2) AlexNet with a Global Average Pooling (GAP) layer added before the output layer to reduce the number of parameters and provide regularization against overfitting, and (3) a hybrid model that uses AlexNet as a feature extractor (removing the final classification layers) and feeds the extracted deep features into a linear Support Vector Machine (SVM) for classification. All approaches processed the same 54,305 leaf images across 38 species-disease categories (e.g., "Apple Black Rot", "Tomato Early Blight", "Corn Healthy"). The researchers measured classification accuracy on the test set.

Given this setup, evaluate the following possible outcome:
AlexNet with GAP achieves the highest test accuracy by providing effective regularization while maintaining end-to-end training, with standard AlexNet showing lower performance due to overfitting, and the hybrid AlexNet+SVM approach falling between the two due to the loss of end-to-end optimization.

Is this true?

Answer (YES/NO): NO